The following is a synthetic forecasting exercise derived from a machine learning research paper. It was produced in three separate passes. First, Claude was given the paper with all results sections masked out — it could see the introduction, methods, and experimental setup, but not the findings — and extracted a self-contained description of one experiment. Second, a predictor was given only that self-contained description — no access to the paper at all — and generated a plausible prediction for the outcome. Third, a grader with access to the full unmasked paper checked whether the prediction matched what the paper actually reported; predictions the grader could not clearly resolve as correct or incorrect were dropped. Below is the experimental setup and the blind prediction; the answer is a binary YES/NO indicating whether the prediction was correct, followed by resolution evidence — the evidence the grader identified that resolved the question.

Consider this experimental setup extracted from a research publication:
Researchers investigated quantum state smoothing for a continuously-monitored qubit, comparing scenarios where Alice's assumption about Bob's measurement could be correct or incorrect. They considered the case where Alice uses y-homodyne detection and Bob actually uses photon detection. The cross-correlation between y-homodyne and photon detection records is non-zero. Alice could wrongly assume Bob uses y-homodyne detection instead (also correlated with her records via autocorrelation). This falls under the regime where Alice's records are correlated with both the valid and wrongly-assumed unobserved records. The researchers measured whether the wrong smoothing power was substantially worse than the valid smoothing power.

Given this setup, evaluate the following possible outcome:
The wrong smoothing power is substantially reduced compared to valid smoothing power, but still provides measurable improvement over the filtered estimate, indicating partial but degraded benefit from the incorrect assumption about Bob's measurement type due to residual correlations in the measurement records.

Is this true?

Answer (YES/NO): NO